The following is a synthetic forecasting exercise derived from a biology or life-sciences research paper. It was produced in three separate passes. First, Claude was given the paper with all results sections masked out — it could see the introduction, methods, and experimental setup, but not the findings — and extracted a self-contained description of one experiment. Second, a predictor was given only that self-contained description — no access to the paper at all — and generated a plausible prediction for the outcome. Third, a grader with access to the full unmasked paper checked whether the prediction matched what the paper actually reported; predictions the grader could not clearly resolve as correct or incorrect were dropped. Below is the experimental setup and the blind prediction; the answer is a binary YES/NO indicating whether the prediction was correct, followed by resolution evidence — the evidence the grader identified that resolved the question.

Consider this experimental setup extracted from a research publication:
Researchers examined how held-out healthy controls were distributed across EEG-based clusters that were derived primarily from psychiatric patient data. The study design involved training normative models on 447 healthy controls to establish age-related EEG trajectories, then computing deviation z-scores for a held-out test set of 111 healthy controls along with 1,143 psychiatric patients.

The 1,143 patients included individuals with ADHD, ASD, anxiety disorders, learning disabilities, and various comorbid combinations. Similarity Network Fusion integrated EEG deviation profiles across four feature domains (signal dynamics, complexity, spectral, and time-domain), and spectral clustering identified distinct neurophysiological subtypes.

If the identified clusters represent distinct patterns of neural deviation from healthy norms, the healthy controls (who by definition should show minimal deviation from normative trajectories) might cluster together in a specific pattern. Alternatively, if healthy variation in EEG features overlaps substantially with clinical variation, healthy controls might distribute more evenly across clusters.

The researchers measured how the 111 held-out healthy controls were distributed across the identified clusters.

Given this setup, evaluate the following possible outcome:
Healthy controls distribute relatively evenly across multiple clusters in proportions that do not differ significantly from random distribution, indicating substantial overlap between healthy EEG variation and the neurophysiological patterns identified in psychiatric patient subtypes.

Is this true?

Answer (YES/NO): NO